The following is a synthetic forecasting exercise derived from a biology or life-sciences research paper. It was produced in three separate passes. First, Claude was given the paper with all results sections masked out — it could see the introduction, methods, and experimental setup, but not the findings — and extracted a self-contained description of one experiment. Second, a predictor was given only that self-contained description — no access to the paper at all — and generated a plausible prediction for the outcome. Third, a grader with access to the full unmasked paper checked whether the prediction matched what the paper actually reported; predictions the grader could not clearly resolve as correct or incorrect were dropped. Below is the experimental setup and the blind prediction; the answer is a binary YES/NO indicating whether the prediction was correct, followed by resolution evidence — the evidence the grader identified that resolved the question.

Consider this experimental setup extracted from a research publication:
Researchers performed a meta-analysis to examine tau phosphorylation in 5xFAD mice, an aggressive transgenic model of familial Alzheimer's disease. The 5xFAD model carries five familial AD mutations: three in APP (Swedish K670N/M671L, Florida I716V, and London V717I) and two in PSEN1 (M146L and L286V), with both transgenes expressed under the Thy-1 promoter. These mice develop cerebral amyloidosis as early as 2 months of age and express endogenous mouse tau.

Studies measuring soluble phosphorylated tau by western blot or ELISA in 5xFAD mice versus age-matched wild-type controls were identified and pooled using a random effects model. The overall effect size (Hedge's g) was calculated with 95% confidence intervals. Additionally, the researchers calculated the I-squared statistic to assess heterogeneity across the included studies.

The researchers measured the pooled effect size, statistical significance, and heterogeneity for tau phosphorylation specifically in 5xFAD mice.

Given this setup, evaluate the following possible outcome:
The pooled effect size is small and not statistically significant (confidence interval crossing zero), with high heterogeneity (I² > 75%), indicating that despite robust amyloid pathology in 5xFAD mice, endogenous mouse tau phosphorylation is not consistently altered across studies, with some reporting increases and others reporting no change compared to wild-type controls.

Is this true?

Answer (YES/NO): NO